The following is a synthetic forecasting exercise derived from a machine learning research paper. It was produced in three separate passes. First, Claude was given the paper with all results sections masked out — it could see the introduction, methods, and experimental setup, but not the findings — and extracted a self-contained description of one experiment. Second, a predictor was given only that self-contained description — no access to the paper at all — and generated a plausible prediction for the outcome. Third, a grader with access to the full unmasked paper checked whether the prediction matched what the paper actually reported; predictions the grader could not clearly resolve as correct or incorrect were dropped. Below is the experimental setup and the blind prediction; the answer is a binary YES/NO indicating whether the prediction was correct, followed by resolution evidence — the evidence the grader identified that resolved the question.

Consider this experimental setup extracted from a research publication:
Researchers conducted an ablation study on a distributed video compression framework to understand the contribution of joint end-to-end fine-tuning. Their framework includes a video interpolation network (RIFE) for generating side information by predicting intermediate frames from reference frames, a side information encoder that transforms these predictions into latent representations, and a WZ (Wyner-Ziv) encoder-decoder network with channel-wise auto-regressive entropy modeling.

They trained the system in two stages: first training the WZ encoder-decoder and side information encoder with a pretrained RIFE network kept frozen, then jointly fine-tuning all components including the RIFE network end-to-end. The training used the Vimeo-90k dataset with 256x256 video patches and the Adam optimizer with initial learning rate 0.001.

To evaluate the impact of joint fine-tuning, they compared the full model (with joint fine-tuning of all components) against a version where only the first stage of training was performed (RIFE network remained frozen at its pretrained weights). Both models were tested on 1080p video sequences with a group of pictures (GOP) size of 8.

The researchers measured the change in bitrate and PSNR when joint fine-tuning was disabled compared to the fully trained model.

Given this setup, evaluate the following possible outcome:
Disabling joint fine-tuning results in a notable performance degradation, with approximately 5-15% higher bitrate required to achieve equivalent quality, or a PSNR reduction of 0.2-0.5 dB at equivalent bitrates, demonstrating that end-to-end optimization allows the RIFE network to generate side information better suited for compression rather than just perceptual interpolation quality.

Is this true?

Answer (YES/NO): YES